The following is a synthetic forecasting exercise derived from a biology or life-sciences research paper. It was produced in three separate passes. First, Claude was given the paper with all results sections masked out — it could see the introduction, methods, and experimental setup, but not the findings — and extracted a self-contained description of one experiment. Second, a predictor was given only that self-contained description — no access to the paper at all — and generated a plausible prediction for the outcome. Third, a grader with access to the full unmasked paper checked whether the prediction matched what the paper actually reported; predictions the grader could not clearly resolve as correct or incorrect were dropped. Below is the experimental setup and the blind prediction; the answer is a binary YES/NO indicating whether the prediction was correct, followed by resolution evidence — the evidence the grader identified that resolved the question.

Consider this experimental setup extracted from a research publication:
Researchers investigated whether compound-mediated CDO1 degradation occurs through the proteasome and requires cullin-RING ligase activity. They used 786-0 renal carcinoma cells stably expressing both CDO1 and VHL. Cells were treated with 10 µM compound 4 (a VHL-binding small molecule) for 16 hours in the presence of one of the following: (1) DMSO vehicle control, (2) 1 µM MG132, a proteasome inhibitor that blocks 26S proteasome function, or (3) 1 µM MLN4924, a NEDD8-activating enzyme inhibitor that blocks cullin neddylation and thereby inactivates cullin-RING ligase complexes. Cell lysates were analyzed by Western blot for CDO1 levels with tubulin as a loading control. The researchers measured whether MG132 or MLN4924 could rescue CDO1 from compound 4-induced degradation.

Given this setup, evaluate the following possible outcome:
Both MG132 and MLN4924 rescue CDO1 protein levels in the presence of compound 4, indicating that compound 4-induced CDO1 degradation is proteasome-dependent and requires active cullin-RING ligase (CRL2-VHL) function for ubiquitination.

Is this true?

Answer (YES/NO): YES